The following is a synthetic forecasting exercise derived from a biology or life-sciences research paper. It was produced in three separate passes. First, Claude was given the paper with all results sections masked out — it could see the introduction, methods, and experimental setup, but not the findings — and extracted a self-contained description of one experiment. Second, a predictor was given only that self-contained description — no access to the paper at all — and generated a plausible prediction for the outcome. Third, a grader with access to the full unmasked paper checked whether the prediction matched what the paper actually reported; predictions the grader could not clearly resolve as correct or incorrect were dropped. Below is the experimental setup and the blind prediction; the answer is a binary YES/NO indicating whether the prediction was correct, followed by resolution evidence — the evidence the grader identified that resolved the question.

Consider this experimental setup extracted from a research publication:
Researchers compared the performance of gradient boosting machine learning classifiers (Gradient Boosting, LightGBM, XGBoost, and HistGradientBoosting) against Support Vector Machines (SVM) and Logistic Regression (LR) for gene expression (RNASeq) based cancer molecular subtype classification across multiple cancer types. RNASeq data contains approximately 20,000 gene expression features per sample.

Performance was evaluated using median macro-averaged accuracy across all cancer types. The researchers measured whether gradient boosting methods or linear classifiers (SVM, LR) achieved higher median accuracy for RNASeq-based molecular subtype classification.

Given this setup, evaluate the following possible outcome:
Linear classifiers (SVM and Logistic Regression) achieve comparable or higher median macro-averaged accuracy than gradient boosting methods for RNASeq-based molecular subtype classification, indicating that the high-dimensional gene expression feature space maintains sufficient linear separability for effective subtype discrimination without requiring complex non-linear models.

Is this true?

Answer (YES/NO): YES